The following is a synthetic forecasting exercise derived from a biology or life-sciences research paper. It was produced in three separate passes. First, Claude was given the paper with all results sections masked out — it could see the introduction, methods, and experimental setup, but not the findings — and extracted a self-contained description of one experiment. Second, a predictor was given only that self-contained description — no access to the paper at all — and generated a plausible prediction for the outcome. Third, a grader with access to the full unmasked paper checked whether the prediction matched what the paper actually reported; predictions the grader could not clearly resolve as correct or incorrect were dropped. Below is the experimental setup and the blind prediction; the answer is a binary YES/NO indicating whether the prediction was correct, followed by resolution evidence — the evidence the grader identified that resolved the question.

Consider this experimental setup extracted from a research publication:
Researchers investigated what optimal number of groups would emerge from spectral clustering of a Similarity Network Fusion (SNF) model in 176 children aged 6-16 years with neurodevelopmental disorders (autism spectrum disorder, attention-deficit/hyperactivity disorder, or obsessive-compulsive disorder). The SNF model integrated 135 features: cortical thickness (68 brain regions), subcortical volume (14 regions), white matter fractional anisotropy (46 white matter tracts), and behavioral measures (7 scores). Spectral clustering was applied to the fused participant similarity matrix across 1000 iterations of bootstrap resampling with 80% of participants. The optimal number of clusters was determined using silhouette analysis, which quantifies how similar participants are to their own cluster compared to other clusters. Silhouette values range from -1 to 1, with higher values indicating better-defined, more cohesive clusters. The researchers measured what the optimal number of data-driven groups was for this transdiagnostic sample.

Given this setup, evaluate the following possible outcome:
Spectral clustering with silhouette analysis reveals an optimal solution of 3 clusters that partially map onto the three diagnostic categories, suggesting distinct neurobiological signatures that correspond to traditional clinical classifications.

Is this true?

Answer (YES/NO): NO